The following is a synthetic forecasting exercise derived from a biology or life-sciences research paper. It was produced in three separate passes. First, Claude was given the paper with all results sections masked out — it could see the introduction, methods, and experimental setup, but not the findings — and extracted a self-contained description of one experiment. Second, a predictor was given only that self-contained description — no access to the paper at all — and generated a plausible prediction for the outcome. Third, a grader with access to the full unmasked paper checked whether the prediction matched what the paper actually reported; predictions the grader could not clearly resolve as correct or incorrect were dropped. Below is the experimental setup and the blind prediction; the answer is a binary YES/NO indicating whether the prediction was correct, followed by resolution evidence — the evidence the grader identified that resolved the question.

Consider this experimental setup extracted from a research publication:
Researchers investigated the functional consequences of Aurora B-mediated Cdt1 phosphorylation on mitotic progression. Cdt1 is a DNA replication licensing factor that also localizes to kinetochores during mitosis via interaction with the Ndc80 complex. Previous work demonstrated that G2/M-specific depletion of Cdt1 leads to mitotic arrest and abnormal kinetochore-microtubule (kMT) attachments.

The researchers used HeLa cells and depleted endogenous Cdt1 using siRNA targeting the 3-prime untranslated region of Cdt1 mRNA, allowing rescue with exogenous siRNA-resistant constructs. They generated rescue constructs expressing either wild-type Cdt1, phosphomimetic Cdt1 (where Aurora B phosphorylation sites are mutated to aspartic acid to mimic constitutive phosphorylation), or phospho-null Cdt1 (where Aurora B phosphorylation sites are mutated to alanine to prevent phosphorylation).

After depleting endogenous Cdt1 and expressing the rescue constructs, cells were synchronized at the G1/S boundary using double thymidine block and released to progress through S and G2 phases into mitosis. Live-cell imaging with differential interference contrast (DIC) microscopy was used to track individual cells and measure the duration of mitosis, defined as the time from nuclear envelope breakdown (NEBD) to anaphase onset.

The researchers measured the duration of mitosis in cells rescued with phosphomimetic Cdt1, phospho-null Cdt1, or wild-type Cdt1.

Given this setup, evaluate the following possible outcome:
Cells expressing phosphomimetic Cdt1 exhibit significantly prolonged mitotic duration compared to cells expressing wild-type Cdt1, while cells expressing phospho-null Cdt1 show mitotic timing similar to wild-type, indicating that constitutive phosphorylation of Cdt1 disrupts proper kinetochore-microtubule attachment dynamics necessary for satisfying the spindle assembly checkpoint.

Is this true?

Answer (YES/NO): YES